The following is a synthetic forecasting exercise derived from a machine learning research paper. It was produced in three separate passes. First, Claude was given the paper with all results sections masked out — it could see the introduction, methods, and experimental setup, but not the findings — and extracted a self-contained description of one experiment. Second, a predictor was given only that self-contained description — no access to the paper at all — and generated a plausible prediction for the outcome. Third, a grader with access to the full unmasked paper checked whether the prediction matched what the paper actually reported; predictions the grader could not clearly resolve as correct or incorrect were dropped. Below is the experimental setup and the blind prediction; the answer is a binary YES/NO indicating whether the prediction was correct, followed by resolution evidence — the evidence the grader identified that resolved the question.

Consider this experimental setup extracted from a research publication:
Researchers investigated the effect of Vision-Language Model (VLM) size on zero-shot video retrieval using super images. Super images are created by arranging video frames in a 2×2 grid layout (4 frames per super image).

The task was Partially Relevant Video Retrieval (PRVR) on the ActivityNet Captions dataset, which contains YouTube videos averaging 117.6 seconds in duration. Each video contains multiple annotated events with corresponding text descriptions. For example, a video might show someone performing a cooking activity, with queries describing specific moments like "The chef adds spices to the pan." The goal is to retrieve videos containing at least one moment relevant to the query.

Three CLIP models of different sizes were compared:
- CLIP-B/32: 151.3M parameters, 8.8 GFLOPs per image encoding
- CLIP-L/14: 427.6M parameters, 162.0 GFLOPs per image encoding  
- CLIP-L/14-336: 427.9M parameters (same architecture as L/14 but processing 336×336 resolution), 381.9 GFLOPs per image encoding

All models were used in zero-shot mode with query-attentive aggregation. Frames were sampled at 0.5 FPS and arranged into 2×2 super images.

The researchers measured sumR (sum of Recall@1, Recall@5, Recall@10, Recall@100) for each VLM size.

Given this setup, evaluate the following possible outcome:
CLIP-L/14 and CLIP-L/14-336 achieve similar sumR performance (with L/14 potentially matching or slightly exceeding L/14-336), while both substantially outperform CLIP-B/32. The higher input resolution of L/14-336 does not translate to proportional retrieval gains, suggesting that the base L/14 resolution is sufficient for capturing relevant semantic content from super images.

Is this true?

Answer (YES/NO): NO